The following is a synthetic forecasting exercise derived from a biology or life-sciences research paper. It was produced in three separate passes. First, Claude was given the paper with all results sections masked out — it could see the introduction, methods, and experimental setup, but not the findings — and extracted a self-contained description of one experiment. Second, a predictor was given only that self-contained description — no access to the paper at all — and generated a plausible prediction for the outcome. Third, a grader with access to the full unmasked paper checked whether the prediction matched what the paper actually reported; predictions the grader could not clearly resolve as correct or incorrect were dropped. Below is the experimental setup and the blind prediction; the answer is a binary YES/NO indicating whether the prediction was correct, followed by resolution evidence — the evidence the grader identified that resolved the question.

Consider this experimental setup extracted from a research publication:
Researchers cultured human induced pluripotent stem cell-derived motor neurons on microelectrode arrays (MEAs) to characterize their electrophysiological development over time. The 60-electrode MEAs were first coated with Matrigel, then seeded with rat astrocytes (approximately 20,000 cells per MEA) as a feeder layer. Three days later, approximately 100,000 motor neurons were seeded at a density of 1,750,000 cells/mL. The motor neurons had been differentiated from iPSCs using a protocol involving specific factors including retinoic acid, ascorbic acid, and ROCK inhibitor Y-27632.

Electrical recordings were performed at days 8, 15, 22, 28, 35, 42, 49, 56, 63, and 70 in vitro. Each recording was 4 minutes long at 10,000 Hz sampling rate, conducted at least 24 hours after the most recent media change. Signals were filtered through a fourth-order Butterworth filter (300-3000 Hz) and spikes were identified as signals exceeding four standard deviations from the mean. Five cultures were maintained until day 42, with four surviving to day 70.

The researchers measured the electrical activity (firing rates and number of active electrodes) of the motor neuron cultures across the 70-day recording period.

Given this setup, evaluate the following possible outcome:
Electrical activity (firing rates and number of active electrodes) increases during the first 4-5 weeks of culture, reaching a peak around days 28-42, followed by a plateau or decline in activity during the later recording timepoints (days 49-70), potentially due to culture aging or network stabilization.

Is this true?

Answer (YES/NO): NO